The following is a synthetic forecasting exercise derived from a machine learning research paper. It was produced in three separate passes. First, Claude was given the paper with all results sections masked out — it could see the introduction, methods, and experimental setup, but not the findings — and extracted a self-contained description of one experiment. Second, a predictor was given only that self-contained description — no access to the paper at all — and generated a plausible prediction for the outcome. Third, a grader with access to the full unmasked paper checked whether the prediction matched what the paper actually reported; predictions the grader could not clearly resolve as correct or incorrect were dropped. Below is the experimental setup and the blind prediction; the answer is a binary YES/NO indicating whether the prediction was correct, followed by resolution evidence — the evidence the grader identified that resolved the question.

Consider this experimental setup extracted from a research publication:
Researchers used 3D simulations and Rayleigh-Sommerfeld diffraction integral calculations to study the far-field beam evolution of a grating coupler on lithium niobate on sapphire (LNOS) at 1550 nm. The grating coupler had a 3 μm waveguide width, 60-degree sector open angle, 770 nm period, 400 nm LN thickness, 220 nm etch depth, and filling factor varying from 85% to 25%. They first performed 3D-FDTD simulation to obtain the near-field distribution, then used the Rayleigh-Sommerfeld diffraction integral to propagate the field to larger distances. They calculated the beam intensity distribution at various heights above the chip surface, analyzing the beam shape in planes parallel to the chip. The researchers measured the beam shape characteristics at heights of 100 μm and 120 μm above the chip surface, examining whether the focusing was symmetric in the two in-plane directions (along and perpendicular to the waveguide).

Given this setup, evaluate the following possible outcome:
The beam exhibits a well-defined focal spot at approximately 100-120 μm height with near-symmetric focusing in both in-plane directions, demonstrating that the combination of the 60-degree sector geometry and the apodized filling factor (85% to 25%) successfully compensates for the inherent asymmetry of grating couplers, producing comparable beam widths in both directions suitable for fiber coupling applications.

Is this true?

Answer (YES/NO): NO